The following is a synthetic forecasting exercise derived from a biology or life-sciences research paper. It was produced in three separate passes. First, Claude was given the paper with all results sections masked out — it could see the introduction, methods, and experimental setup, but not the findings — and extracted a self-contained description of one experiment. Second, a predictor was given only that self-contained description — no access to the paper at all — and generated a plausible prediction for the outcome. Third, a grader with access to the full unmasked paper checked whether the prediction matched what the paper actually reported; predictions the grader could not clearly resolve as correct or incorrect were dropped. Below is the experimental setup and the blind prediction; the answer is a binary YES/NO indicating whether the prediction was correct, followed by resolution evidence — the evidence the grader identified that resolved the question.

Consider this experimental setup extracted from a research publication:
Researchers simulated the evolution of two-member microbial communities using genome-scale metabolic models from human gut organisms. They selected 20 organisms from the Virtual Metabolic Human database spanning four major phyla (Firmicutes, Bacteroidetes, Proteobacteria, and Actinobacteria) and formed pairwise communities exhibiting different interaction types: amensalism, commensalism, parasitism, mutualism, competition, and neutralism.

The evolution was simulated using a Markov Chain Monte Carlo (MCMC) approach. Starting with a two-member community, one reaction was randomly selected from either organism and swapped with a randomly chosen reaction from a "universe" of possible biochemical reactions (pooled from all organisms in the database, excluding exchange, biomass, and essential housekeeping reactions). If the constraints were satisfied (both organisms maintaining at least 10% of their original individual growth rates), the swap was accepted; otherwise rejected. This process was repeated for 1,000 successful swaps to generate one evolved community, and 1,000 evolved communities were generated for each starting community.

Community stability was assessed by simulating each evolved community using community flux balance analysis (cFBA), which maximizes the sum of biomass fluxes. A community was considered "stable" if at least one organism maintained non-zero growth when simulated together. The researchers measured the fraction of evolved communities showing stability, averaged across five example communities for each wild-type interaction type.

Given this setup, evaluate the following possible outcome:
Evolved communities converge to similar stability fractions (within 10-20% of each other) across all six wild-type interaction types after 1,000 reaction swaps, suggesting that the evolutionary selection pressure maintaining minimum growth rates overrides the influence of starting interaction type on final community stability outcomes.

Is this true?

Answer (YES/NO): NO